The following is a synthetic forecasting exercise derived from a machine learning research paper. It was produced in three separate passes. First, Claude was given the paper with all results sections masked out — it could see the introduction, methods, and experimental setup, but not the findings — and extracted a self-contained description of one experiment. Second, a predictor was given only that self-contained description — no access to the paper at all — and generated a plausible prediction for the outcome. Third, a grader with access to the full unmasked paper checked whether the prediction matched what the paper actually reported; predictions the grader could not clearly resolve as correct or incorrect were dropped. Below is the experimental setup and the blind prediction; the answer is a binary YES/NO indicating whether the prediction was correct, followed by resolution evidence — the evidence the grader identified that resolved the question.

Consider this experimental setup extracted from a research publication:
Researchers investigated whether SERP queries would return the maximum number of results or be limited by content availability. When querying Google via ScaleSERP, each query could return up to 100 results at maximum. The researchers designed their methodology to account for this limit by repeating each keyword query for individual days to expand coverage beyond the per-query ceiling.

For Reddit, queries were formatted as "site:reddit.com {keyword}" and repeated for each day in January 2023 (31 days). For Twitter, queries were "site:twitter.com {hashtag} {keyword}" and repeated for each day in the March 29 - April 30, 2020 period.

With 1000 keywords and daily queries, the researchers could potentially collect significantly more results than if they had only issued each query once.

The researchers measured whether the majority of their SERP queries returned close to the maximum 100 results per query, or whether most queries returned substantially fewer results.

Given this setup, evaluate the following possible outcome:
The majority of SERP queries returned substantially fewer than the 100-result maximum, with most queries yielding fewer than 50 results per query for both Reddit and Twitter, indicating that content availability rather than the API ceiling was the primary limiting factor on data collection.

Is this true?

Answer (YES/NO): NO